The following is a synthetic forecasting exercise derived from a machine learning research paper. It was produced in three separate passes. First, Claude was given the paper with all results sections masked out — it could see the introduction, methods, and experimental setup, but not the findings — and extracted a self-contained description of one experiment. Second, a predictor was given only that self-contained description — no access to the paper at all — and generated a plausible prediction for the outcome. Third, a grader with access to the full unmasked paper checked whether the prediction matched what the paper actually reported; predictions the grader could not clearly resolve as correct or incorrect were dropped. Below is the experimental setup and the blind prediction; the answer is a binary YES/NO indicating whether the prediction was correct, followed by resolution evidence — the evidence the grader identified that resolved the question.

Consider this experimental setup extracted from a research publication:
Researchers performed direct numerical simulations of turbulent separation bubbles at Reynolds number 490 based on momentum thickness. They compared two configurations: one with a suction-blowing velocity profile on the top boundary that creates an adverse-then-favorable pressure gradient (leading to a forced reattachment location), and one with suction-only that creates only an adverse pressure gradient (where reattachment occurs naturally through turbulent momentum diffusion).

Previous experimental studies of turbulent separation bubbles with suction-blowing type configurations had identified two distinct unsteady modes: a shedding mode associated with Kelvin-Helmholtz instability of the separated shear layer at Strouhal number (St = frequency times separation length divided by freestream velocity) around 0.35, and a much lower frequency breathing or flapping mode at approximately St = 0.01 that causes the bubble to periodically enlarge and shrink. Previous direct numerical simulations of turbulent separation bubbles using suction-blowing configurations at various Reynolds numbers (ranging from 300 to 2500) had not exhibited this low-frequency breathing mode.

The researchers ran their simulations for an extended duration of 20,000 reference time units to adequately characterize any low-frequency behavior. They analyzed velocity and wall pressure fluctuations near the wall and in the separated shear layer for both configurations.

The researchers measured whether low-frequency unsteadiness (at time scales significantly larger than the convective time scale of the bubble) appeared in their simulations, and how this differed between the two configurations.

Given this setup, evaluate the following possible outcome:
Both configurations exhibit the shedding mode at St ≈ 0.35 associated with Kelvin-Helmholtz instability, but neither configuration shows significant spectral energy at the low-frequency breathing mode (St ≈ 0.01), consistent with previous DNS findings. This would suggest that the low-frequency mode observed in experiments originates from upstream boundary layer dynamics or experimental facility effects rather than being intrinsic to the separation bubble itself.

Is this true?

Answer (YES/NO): NO